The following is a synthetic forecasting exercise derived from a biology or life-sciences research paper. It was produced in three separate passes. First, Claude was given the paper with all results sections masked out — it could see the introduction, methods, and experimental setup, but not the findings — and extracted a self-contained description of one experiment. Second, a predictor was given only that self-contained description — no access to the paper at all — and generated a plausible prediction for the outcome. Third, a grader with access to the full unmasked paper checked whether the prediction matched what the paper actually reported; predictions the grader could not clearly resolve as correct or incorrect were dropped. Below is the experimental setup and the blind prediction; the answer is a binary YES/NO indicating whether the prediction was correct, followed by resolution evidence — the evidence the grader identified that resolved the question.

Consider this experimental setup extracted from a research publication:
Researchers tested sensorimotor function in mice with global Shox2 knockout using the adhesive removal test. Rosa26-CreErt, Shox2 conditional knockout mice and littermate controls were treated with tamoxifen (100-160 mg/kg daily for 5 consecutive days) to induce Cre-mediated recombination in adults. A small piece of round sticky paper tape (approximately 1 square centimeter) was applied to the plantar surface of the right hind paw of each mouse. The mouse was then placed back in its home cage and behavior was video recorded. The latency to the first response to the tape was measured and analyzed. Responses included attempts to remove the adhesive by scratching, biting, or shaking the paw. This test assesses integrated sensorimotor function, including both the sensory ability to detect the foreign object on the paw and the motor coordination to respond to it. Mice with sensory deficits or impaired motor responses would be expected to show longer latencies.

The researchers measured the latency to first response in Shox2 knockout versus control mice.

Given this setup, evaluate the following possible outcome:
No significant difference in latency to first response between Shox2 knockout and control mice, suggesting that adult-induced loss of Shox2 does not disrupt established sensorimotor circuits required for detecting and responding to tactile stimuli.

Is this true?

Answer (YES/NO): NO